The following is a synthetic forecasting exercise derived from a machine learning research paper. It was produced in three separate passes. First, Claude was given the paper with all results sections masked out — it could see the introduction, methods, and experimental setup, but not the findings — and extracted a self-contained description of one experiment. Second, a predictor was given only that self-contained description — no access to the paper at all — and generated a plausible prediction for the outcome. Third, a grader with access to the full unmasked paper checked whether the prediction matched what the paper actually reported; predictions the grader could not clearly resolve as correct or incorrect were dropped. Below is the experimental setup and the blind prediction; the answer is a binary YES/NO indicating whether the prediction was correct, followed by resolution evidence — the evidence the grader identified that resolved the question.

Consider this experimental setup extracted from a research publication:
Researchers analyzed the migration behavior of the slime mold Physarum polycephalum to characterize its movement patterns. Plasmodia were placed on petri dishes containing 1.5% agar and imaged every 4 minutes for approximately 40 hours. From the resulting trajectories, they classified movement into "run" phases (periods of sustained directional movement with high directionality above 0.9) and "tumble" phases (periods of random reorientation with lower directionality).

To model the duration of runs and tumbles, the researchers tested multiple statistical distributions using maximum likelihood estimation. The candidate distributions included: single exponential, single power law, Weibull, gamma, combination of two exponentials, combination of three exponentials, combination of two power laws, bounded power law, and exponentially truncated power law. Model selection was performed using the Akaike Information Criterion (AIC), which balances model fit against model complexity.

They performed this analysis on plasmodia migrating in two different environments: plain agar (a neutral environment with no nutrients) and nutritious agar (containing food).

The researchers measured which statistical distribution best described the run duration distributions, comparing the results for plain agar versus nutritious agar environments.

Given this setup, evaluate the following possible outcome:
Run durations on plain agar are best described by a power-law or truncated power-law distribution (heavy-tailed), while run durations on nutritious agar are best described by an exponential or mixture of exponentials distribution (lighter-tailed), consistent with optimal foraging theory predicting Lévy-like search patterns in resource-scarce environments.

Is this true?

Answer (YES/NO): NO